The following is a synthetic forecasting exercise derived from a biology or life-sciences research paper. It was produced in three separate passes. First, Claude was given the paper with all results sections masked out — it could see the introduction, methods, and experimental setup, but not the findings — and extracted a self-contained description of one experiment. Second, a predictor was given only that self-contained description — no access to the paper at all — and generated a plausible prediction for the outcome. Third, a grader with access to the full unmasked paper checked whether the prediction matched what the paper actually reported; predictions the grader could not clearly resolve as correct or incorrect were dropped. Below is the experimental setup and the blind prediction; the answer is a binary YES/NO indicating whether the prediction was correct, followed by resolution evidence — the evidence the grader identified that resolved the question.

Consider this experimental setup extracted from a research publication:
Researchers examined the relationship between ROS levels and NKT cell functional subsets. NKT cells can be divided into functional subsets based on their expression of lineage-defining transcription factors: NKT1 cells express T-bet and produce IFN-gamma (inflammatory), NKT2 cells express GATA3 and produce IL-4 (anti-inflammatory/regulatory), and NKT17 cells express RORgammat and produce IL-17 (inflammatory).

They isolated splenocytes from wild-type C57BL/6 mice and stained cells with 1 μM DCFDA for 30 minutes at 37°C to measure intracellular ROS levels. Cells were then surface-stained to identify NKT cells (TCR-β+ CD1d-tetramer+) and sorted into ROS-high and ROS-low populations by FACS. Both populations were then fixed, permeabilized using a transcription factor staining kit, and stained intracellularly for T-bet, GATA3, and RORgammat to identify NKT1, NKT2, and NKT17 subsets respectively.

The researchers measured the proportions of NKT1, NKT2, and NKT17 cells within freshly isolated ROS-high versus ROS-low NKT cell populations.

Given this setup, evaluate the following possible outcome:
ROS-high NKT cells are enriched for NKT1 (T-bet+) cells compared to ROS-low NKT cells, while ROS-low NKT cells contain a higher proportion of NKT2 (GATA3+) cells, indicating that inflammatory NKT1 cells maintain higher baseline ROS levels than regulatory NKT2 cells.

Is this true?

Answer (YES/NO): YES